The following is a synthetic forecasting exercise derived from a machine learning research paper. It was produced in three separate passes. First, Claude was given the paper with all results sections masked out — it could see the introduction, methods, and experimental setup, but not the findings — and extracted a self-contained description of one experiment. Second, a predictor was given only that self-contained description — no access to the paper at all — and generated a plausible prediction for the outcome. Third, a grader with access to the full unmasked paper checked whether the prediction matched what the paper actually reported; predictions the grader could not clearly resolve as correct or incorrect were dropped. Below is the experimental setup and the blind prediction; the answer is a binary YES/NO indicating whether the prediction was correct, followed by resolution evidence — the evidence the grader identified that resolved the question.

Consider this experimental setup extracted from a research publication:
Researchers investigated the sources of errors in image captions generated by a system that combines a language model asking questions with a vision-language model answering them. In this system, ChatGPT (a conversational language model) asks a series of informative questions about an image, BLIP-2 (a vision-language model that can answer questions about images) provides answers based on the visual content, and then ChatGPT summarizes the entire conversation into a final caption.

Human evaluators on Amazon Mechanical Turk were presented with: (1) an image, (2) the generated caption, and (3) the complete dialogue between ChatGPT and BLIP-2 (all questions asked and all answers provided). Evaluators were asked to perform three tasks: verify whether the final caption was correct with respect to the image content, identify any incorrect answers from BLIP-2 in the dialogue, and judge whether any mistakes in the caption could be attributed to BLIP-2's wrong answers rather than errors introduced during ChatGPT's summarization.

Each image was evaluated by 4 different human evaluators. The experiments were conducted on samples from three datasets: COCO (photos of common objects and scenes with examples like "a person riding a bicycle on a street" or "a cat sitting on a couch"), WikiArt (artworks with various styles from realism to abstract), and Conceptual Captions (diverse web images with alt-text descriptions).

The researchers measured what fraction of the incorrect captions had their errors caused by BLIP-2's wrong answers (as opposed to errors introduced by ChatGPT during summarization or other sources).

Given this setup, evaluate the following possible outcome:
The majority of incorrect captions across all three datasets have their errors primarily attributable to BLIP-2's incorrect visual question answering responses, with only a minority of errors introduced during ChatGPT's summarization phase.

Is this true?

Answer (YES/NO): YES